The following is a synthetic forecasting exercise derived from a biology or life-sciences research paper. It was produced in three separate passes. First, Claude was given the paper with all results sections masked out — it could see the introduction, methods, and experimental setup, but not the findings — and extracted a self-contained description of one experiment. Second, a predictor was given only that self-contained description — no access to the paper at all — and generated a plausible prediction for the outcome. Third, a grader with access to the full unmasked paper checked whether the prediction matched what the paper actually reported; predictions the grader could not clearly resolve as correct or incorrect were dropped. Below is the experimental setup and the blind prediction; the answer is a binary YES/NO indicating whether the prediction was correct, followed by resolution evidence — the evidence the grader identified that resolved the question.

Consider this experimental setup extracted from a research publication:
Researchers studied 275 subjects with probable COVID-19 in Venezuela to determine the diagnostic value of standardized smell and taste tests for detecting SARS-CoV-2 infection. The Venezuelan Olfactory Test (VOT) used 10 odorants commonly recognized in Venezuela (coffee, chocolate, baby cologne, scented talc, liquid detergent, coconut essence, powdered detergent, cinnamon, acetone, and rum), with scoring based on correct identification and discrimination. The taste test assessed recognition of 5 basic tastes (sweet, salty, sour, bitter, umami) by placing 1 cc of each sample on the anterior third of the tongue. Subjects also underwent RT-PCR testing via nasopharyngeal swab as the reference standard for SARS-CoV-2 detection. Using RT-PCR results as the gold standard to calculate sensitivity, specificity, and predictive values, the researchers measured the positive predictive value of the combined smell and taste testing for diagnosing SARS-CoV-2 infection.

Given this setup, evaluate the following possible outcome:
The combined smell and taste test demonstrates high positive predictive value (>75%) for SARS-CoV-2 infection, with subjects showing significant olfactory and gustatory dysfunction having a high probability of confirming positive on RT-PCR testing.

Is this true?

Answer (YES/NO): NO